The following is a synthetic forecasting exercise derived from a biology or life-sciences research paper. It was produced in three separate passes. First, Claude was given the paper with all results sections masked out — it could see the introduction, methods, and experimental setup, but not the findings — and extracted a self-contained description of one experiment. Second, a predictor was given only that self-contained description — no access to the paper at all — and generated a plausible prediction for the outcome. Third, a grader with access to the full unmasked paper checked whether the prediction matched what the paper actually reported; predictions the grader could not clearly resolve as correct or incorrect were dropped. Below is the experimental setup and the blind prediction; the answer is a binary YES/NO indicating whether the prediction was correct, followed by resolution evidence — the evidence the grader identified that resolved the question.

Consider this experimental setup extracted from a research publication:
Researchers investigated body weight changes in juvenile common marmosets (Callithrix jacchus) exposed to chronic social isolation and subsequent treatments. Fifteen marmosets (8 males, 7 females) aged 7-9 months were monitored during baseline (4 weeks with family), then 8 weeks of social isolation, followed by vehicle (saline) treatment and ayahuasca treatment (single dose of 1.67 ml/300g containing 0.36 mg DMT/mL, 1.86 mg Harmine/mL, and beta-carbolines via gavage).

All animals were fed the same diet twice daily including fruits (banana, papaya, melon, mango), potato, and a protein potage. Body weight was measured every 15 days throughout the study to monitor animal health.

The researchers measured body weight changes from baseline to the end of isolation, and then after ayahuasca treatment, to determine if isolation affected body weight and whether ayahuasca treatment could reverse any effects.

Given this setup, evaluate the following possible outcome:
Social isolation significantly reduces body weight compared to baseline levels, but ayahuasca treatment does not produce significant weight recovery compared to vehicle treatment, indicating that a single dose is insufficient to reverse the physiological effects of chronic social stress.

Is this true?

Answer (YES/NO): NO